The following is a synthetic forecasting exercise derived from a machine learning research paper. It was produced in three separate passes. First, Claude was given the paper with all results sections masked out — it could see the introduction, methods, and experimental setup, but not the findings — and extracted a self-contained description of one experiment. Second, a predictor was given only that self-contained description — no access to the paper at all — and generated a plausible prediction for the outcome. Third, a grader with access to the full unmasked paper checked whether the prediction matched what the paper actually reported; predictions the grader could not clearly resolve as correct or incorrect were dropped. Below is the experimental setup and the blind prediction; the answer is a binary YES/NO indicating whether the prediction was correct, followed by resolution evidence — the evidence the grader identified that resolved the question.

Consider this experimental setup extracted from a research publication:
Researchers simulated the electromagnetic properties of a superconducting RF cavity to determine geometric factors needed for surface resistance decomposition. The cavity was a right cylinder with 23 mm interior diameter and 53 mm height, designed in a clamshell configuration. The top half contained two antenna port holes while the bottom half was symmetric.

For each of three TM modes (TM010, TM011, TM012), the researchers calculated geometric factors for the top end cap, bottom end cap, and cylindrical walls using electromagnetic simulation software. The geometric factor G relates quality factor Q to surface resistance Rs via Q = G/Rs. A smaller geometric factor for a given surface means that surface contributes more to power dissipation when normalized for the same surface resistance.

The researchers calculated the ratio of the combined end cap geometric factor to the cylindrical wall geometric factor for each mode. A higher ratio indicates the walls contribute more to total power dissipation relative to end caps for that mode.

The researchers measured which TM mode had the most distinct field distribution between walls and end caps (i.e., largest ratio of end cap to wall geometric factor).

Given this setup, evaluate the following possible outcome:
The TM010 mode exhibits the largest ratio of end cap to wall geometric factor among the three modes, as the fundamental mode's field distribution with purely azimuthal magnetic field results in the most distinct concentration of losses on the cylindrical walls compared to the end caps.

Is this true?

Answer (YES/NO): YES